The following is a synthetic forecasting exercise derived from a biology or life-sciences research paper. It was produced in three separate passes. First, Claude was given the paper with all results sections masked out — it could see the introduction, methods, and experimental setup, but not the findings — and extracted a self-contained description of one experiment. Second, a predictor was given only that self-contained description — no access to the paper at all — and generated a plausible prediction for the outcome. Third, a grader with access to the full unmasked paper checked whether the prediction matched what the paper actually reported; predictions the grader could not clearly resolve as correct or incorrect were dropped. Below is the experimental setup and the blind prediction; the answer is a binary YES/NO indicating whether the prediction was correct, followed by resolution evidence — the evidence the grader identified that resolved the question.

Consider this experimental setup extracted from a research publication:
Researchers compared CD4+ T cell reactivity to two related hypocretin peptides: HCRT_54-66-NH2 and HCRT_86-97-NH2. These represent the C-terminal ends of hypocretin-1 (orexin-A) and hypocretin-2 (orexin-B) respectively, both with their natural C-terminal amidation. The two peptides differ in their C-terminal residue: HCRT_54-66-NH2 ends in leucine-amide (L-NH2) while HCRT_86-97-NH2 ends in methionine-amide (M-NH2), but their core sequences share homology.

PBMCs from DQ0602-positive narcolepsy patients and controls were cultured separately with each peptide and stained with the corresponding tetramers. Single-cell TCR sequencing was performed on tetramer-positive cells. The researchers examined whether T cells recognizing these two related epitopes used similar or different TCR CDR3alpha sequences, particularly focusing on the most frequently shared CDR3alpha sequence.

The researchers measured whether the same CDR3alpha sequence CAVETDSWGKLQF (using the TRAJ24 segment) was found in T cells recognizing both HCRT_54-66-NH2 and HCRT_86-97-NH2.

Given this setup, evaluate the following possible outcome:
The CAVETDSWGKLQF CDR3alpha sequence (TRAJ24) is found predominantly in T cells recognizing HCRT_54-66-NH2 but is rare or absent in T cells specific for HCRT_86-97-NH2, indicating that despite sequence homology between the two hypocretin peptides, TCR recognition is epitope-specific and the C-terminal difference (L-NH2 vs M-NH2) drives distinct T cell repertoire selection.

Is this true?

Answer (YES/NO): NO